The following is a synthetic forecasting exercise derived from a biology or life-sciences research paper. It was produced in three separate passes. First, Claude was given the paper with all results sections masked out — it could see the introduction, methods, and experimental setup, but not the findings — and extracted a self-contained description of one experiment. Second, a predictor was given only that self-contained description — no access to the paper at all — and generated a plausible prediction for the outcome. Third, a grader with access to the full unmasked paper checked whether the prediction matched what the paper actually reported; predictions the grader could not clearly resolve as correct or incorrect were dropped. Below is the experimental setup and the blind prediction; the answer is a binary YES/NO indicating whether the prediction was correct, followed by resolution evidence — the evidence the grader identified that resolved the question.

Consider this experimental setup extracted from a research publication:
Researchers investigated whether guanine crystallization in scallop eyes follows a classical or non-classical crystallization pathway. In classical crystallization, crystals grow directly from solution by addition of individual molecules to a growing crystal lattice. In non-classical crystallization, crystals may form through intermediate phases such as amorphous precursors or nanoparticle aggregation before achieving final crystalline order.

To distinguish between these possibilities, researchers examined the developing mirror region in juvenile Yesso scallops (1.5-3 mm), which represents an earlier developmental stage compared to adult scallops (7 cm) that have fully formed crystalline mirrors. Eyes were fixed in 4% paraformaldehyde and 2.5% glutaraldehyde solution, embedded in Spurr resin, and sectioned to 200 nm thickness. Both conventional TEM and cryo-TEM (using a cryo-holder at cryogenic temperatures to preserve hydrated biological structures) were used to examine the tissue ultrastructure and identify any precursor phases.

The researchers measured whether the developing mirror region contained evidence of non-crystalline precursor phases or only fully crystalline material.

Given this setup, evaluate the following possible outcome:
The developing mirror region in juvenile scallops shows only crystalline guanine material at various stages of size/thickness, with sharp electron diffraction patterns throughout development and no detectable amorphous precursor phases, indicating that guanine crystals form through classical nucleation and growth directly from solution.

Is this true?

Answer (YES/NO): NO